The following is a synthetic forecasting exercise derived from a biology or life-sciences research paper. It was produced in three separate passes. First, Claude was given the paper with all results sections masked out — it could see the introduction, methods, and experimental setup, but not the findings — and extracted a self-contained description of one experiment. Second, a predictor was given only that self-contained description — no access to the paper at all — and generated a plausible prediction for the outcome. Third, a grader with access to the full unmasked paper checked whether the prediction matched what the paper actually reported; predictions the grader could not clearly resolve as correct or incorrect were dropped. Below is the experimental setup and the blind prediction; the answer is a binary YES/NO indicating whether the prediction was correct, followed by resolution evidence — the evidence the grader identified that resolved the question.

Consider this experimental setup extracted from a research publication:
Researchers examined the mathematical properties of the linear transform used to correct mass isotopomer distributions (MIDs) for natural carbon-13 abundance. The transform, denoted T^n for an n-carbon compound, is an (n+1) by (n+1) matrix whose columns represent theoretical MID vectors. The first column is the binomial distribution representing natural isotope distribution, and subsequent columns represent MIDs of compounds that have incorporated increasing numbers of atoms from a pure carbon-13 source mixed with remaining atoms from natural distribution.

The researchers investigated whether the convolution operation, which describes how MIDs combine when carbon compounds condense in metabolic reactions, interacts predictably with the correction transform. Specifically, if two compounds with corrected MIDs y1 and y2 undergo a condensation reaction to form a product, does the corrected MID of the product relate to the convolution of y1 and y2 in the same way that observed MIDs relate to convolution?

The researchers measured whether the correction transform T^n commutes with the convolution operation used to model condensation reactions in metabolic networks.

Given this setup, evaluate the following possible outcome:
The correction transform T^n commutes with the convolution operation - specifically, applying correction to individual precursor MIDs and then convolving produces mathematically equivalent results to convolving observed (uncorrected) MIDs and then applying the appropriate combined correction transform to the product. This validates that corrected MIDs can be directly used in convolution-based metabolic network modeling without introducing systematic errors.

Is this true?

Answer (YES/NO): YES